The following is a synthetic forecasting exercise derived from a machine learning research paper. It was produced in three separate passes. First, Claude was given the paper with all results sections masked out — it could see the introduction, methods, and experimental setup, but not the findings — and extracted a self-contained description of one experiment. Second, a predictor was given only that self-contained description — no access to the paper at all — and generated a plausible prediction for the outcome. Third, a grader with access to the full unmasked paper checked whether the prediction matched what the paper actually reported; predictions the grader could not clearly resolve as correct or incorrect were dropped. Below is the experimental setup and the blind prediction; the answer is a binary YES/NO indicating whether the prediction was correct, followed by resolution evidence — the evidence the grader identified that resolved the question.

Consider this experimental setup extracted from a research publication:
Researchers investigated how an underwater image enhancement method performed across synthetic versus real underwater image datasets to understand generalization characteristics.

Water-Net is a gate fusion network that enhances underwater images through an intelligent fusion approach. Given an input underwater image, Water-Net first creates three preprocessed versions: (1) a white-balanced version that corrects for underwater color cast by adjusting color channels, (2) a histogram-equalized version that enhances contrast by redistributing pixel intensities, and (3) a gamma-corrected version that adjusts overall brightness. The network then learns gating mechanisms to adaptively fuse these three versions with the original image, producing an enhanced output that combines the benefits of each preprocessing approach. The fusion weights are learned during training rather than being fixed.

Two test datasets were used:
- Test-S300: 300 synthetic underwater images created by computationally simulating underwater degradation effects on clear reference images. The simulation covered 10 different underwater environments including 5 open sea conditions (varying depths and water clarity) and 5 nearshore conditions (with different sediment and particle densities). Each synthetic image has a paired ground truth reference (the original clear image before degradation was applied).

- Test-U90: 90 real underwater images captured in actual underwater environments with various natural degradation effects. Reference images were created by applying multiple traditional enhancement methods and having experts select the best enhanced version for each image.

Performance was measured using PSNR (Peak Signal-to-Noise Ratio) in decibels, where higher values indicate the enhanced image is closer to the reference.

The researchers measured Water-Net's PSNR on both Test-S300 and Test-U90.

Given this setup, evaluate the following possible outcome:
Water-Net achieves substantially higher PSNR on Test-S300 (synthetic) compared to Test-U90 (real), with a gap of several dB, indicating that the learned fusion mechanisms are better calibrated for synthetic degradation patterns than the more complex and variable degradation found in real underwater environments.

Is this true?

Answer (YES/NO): NO